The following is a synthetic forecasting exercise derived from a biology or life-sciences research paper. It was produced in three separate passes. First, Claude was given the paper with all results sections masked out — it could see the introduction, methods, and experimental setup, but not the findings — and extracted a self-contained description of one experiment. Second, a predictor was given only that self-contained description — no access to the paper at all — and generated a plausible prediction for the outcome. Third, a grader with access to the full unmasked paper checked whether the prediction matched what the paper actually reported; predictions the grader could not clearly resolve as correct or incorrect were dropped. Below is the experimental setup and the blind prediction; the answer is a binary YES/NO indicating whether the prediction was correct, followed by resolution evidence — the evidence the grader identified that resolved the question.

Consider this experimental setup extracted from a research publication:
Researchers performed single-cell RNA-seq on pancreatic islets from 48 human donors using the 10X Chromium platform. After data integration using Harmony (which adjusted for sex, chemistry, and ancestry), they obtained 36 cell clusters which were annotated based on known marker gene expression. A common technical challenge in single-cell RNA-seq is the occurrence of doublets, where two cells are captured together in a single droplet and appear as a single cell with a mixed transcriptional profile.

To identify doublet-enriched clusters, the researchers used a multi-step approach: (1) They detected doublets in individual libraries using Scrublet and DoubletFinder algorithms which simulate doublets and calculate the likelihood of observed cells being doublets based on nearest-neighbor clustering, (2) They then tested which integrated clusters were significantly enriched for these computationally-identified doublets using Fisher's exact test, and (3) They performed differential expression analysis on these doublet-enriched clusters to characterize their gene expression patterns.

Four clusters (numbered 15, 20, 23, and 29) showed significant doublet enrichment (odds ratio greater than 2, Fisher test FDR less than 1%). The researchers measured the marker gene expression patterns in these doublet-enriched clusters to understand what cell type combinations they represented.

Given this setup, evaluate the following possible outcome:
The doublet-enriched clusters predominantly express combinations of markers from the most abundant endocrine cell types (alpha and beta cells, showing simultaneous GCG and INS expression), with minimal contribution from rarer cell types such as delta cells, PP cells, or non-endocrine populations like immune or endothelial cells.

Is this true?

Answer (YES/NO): NO